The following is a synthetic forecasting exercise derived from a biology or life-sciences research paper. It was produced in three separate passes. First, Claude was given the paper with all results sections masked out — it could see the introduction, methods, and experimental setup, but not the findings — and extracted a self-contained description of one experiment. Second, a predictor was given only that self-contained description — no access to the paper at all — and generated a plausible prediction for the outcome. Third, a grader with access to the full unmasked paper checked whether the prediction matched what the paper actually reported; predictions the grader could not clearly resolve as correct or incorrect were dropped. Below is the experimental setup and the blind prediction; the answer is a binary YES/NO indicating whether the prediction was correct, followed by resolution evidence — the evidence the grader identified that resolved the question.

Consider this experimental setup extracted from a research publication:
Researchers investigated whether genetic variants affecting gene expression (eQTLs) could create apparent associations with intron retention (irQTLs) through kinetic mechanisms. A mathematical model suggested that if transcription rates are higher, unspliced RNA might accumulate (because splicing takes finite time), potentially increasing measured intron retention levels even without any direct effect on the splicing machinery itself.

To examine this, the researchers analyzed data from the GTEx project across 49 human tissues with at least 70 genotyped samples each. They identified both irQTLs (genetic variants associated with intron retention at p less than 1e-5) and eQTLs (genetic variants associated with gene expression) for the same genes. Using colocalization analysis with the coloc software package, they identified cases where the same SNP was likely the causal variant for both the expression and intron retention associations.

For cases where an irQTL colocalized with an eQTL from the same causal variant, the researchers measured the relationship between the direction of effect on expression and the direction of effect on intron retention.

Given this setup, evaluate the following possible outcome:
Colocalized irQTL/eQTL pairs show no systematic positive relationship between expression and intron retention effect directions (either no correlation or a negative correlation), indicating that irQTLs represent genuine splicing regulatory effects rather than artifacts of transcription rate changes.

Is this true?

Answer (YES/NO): NO